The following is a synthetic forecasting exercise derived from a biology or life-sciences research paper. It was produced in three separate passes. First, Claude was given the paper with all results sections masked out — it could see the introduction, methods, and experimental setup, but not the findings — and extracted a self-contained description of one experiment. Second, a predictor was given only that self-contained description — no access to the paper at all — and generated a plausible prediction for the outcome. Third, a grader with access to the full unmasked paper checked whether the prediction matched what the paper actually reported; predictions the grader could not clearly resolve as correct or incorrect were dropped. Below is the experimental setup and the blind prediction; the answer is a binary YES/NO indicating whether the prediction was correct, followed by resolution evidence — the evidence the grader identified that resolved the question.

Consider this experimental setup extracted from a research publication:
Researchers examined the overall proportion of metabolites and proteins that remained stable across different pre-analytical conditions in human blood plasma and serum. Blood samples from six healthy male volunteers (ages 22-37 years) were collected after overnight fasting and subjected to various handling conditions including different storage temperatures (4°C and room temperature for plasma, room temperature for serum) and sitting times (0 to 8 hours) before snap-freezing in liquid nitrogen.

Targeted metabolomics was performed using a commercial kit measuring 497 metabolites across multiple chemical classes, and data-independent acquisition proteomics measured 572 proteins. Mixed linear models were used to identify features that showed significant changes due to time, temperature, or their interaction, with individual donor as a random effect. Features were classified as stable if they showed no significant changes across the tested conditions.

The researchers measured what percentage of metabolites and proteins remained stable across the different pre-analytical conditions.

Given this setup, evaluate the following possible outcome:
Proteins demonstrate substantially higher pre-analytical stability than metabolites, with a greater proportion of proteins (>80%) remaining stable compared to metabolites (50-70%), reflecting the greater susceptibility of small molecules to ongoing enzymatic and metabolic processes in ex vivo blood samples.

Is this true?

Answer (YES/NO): NO